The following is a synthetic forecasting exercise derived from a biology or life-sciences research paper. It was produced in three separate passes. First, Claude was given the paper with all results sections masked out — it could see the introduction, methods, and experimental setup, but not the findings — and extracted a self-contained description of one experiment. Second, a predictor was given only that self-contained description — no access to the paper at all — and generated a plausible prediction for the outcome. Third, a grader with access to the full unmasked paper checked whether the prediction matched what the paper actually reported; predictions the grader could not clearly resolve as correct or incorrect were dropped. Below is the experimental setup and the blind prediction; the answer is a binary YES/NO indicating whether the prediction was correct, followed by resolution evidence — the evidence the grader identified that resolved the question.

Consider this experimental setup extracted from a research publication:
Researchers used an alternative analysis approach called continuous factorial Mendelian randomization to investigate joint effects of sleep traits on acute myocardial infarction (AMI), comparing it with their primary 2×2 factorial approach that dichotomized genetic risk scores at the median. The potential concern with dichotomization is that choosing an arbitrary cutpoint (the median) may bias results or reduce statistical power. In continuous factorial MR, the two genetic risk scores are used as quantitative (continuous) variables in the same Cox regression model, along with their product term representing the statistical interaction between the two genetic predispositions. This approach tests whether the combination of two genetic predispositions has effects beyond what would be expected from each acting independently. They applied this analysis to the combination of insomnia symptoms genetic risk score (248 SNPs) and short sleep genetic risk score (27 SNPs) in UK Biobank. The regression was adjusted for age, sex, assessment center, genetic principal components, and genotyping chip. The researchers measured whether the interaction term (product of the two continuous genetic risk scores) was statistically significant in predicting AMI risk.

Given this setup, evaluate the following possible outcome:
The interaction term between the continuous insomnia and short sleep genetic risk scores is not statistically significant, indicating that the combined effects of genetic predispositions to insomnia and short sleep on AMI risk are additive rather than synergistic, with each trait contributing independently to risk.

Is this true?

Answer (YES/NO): YES